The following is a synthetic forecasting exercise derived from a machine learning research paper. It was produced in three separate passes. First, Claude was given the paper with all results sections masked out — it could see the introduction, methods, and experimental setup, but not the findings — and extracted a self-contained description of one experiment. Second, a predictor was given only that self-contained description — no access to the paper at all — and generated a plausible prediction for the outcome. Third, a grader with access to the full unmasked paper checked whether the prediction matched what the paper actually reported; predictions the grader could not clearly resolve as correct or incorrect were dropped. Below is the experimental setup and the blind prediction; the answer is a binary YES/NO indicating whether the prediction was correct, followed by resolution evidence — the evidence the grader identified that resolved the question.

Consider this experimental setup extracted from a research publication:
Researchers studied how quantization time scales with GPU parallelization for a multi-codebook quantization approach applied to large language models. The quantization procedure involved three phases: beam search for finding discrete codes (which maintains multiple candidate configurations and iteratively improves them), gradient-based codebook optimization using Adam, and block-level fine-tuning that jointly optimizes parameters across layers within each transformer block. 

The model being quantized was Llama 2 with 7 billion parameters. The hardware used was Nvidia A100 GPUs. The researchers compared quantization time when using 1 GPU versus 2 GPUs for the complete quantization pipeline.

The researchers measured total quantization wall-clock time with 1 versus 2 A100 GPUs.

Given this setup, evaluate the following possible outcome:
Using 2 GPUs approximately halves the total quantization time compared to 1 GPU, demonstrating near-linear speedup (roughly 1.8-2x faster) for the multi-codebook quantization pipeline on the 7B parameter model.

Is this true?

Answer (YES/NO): NO